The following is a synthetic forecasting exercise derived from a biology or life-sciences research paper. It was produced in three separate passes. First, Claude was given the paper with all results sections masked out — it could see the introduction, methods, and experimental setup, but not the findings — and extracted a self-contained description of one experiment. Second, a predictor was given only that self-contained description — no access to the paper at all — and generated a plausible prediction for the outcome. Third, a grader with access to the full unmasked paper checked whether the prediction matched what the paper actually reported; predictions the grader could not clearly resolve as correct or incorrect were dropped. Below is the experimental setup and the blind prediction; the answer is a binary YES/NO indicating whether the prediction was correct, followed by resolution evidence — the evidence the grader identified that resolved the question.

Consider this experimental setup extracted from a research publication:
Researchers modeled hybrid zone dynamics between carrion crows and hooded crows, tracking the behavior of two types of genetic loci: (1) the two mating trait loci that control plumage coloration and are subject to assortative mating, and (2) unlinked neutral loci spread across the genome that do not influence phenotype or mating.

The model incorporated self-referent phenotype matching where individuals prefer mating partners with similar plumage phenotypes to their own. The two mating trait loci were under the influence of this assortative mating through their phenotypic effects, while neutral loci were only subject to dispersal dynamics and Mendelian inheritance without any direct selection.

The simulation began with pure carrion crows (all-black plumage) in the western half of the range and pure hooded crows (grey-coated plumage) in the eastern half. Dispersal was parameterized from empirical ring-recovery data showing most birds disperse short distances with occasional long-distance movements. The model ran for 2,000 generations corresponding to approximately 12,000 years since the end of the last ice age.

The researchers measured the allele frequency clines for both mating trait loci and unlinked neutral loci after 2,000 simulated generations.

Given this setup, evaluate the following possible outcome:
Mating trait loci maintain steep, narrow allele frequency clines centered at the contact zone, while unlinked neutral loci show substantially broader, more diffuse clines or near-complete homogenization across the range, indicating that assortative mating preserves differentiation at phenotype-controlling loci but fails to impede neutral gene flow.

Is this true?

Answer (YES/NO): YES